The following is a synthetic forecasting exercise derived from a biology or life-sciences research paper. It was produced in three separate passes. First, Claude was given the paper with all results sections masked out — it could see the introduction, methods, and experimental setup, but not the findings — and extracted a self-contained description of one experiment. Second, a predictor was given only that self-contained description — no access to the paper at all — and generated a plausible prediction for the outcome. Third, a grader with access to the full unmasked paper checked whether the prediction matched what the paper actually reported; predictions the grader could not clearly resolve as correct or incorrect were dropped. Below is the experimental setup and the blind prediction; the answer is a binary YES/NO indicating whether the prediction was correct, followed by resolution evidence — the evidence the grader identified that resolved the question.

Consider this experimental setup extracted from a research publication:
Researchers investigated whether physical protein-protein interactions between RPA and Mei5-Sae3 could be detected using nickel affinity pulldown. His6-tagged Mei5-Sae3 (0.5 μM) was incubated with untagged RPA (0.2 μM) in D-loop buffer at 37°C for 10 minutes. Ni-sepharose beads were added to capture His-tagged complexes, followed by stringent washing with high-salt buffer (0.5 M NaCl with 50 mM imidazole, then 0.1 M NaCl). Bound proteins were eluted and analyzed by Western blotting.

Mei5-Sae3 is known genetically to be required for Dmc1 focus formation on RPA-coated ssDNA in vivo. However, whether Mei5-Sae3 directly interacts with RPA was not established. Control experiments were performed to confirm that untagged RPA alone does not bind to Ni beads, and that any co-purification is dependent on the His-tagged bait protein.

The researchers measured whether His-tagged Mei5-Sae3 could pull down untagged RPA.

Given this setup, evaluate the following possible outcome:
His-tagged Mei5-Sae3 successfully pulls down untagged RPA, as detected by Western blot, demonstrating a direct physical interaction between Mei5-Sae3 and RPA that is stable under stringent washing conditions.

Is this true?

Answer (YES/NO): YES